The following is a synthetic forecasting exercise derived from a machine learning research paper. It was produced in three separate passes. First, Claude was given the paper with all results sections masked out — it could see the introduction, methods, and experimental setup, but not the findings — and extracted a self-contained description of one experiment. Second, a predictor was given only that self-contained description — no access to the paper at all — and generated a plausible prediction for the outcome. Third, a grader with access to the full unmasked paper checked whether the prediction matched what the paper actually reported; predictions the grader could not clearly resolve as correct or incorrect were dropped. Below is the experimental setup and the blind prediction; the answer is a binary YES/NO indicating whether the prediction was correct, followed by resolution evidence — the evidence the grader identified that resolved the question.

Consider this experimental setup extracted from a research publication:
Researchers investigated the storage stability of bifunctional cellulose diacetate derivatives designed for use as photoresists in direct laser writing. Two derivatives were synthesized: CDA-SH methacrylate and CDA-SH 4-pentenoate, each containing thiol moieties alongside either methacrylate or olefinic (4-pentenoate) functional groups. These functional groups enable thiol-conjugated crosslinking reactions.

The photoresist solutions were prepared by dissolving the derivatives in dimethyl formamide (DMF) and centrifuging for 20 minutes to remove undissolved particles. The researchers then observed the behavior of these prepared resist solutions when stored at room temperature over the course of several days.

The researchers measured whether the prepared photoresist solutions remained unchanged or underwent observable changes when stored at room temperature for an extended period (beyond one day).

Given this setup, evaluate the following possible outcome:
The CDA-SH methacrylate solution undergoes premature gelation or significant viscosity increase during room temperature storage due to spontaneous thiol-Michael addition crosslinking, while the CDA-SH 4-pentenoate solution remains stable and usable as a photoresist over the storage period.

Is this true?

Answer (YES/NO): NO